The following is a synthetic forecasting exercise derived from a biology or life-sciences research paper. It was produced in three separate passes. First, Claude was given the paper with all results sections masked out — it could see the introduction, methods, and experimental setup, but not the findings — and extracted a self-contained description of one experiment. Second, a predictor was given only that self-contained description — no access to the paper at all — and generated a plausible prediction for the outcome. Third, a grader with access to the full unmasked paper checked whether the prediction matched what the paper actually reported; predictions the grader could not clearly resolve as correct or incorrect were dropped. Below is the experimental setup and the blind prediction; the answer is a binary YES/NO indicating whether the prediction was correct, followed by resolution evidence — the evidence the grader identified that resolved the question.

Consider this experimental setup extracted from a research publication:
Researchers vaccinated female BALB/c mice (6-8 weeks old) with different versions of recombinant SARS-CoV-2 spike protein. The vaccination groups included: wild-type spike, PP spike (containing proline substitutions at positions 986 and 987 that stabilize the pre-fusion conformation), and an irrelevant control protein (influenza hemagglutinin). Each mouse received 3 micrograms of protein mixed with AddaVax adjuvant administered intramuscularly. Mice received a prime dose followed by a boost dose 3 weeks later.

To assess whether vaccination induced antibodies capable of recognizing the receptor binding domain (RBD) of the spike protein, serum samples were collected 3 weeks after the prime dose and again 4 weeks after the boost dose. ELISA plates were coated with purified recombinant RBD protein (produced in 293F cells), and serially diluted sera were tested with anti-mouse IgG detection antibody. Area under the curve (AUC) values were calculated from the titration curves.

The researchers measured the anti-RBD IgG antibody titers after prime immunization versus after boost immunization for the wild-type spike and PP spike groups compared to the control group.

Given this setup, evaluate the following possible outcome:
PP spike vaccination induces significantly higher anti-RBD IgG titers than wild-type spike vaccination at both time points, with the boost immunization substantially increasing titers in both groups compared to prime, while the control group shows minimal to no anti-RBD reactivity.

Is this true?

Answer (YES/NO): NO